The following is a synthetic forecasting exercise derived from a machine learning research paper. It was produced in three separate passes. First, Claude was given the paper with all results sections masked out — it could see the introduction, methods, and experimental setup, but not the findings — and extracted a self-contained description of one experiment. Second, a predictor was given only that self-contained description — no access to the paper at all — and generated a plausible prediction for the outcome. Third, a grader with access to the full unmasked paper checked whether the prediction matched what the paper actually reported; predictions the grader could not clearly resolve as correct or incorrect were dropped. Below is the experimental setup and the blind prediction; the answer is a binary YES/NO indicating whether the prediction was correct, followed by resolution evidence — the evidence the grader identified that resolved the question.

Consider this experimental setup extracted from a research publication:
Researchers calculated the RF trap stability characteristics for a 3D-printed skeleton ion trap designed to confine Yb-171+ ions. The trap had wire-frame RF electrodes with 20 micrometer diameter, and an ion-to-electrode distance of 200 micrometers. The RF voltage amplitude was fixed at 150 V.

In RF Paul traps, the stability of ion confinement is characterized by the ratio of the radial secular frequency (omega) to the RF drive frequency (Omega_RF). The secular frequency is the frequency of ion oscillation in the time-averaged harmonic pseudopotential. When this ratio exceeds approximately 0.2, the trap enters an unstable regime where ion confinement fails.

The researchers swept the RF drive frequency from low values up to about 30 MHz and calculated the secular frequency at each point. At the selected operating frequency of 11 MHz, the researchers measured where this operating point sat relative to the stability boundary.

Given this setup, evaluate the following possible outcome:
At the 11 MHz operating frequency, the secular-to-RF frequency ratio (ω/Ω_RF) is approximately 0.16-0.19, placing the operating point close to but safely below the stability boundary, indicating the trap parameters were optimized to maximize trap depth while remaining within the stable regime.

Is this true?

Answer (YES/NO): NO